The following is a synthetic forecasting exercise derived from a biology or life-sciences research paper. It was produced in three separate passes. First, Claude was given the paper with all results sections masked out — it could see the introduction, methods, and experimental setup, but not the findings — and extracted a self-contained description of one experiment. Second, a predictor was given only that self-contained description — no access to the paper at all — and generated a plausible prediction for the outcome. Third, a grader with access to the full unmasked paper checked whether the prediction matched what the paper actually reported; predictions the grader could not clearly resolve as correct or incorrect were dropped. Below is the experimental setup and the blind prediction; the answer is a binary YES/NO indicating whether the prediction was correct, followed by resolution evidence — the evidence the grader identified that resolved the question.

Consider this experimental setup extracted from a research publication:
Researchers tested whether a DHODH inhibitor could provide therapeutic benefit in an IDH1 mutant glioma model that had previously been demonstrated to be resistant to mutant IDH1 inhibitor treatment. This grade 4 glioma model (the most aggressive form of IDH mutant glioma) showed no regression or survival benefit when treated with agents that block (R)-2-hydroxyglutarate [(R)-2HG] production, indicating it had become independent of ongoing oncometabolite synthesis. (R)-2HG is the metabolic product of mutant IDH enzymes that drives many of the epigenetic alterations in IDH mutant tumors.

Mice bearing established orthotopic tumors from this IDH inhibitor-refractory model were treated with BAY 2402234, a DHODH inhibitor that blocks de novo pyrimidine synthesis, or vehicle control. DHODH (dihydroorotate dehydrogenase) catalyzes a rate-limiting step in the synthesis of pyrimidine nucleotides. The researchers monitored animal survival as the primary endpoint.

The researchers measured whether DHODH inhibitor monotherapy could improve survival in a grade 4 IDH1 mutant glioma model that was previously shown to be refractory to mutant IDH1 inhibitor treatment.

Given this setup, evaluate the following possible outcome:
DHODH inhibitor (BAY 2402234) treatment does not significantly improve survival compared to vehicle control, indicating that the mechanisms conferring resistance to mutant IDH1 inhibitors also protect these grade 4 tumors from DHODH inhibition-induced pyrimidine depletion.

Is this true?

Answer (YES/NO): NO